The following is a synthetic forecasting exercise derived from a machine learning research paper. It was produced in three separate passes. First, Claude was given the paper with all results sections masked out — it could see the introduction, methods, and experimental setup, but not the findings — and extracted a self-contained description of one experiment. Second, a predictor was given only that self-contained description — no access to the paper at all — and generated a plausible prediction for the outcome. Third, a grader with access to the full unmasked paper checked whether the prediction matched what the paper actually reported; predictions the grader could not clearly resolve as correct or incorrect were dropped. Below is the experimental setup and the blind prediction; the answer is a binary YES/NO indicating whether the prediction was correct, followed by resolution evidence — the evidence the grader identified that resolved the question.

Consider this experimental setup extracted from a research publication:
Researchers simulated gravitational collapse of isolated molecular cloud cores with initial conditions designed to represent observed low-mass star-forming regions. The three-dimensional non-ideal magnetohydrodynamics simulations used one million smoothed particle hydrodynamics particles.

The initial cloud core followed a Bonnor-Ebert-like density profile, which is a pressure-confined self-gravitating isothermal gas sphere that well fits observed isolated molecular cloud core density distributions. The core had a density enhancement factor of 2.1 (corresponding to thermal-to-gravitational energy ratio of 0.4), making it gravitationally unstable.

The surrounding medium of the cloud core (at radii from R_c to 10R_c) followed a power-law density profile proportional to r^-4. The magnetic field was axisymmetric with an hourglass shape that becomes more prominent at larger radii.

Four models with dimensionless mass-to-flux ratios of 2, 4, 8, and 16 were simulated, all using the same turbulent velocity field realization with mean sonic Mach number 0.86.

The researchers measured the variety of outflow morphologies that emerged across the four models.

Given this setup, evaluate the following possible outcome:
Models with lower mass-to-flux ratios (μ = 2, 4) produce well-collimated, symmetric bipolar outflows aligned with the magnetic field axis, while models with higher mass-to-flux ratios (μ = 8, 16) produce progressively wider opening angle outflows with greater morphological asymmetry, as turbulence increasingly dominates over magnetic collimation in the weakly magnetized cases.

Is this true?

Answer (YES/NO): NO